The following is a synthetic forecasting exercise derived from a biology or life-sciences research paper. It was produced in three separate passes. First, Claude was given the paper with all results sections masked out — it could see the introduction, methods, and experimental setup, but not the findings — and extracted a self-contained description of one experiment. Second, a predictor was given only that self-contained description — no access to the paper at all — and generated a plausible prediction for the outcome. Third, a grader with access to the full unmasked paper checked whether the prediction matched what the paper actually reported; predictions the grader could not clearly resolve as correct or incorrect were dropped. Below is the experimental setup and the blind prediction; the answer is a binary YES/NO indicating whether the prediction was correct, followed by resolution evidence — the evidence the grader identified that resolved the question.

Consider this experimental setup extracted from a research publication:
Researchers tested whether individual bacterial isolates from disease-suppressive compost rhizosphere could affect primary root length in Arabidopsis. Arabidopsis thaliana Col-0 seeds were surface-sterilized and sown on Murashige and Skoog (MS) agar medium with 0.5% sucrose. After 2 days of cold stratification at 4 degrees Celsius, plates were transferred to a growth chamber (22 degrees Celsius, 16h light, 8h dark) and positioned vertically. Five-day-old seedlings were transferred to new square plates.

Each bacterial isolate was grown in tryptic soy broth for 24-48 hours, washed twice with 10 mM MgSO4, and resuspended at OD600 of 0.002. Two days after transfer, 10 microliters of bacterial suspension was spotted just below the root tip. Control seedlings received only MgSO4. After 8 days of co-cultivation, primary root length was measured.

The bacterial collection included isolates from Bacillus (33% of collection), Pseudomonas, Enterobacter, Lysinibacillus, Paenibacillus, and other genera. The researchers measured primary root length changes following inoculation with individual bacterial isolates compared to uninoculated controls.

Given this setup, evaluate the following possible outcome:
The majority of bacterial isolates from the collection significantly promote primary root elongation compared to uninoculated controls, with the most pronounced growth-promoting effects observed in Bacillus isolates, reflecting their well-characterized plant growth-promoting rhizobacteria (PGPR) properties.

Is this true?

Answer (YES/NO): NO